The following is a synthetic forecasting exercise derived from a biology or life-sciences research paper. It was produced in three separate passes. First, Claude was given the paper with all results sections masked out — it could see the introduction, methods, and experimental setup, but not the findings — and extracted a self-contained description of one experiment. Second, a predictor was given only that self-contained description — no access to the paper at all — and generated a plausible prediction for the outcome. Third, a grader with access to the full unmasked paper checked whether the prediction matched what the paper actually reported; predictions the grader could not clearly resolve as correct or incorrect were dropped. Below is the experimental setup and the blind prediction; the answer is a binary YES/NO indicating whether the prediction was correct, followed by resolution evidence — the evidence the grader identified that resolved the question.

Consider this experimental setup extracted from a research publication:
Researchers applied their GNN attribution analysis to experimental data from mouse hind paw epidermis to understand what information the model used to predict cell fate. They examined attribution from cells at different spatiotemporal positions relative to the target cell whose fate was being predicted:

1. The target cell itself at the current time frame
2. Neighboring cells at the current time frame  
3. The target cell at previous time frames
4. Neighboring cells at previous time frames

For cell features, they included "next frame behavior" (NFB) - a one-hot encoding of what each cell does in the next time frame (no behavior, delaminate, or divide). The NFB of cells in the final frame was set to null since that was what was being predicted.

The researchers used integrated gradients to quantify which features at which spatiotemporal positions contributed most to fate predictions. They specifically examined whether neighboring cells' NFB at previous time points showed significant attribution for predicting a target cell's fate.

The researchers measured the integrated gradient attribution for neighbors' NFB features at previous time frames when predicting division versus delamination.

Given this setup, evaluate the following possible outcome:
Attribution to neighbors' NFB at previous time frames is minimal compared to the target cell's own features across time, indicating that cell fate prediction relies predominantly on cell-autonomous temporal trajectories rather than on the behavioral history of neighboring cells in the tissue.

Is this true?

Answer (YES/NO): NO